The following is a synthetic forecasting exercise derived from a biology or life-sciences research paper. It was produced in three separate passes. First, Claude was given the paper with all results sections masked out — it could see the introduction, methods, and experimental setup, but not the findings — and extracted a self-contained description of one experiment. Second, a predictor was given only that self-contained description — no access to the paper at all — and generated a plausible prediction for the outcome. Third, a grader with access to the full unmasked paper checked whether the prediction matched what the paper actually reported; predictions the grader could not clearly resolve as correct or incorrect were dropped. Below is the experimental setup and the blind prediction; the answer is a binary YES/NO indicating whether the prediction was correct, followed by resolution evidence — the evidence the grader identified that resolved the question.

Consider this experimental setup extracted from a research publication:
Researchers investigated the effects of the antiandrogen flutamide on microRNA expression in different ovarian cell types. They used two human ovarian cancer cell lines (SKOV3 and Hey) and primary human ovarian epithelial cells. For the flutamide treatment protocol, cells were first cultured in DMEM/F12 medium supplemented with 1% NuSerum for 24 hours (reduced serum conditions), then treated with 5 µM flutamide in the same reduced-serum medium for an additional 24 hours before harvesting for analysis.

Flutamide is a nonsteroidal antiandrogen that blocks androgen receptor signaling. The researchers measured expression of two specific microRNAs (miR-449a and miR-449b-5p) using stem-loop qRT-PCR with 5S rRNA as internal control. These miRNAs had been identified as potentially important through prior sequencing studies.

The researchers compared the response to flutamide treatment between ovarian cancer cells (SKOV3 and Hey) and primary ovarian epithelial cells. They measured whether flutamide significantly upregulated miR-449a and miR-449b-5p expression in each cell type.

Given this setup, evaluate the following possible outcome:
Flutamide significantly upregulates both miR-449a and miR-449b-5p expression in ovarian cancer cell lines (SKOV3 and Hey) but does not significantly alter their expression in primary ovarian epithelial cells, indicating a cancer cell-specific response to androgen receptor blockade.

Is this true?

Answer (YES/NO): YES